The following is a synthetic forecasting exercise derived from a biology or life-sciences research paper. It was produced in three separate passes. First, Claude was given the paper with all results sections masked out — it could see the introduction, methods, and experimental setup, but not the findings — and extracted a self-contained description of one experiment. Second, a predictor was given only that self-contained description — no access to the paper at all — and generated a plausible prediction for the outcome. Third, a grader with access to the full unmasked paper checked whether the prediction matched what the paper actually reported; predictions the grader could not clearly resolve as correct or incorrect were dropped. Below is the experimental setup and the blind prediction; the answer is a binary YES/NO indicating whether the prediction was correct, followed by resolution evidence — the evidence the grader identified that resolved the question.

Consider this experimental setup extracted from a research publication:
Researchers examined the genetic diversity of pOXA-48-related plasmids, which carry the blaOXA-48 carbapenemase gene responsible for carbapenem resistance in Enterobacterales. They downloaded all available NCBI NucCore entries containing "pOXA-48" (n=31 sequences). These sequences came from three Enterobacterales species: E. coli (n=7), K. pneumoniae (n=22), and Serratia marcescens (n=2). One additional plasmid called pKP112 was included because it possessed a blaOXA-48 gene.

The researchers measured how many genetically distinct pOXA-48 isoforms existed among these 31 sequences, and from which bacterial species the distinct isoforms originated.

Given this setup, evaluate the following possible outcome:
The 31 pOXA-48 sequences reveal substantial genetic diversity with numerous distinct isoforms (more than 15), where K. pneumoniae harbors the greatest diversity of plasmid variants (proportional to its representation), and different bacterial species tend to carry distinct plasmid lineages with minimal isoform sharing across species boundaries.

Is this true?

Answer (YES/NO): NO